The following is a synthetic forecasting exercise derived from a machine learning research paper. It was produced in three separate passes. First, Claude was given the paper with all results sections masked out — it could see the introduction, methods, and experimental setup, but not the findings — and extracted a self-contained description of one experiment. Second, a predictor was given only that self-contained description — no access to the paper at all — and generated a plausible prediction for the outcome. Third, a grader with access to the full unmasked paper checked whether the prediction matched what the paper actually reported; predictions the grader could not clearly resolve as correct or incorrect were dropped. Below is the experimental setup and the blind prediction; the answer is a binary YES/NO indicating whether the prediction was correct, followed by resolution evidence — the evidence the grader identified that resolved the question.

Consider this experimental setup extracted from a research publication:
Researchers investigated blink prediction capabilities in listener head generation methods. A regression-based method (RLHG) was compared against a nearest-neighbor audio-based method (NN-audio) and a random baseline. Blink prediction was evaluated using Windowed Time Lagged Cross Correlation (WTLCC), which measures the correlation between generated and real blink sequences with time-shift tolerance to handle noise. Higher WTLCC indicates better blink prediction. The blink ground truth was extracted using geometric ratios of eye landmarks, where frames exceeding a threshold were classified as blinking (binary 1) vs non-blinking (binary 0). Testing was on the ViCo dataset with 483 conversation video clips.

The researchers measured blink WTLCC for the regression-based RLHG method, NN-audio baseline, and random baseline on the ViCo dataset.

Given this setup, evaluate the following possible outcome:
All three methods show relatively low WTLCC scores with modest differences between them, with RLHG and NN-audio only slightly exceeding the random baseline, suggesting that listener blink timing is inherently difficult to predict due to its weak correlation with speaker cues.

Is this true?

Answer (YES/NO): NO